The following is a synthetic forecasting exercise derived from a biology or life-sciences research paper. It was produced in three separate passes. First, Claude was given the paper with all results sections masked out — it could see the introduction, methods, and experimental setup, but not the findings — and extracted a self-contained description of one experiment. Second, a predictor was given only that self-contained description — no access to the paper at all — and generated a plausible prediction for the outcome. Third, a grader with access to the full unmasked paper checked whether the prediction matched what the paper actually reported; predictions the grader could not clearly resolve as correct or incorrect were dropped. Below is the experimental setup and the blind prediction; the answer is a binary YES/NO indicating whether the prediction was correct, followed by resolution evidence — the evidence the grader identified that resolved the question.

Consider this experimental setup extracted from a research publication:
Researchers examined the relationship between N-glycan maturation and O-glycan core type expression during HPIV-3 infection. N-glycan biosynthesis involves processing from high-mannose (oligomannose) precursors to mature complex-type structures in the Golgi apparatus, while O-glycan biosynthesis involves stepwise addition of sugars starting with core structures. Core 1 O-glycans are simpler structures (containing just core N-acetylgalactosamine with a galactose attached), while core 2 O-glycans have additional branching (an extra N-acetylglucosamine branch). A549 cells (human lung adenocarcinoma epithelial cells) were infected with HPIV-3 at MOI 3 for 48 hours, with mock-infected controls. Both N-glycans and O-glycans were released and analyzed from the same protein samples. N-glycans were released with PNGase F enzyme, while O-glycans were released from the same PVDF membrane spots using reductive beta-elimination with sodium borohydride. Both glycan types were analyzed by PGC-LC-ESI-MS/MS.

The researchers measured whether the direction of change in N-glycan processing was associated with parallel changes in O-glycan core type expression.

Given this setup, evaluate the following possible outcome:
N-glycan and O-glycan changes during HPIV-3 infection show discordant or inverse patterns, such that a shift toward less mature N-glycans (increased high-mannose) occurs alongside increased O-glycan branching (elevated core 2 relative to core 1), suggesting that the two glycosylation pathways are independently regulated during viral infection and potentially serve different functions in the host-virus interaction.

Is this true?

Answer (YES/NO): NO